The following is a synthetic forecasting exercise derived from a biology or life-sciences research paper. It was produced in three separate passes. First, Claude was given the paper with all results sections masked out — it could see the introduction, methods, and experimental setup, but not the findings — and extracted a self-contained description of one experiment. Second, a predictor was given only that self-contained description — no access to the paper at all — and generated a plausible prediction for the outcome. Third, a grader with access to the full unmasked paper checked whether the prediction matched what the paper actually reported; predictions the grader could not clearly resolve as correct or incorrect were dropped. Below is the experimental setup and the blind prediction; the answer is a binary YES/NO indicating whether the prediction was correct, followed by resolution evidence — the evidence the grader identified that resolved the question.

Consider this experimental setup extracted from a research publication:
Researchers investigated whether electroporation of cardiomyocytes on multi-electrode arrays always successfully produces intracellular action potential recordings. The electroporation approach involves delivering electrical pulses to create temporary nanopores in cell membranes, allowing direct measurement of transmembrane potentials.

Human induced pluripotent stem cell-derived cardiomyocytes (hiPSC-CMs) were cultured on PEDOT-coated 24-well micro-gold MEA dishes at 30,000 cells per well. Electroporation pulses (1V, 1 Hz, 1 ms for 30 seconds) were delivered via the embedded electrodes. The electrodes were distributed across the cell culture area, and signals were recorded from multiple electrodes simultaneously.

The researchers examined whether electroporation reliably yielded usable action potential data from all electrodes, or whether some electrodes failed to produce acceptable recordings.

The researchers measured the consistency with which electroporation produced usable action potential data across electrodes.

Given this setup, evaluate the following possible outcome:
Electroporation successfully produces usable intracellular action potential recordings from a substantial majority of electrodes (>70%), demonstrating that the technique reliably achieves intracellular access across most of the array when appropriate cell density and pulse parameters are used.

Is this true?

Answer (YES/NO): NO